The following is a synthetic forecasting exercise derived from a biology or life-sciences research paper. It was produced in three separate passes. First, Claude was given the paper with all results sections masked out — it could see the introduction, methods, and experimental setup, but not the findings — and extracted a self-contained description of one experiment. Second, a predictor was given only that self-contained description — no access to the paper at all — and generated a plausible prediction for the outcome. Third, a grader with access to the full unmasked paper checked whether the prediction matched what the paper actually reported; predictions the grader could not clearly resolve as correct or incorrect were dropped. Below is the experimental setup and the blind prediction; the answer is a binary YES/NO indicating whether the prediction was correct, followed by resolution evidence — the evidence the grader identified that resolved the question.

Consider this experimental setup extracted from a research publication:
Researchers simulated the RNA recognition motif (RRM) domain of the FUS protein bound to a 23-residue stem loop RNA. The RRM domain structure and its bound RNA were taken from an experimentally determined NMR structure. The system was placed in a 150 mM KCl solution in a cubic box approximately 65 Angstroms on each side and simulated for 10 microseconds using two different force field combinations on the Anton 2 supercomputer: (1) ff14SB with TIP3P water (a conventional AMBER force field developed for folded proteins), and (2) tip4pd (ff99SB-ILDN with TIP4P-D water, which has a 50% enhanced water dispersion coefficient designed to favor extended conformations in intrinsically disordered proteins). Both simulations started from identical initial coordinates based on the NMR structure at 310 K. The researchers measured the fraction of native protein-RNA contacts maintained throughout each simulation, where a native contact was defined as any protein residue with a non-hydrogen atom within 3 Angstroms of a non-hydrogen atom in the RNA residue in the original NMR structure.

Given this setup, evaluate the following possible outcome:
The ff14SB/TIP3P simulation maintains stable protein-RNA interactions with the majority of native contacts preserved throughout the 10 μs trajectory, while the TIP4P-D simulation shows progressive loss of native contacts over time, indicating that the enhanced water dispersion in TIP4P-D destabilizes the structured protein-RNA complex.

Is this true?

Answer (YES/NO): NO